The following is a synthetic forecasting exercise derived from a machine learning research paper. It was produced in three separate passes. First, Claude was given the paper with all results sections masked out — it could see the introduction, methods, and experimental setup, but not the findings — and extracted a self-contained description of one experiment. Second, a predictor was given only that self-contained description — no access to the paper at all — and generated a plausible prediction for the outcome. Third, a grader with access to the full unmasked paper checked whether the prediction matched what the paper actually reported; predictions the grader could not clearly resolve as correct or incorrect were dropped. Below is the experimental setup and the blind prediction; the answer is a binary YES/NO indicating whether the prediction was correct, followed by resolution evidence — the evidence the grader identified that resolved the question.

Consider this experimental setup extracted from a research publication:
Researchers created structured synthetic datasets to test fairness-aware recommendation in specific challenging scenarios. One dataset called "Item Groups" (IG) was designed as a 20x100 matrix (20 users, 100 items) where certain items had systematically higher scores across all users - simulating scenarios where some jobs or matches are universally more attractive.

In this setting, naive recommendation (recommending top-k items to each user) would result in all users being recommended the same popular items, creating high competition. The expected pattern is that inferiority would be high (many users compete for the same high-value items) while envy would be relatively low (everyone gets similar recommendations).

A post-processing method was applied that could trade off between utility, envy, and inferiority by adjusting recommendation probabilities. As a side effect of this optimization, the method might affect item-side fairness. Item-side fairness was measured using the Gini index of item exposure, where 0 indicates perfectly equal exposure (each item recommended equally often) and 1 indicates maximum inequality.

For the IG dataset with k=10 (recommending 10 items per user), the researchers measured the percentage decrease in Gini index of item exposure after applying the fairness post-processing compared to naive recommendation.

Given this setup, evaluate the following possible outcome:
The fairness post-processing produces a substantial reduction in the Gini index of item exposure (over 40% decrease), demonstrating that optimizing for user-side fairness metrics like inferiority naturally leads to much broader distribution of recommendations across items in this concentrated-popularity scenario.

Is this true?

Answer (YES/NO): YES